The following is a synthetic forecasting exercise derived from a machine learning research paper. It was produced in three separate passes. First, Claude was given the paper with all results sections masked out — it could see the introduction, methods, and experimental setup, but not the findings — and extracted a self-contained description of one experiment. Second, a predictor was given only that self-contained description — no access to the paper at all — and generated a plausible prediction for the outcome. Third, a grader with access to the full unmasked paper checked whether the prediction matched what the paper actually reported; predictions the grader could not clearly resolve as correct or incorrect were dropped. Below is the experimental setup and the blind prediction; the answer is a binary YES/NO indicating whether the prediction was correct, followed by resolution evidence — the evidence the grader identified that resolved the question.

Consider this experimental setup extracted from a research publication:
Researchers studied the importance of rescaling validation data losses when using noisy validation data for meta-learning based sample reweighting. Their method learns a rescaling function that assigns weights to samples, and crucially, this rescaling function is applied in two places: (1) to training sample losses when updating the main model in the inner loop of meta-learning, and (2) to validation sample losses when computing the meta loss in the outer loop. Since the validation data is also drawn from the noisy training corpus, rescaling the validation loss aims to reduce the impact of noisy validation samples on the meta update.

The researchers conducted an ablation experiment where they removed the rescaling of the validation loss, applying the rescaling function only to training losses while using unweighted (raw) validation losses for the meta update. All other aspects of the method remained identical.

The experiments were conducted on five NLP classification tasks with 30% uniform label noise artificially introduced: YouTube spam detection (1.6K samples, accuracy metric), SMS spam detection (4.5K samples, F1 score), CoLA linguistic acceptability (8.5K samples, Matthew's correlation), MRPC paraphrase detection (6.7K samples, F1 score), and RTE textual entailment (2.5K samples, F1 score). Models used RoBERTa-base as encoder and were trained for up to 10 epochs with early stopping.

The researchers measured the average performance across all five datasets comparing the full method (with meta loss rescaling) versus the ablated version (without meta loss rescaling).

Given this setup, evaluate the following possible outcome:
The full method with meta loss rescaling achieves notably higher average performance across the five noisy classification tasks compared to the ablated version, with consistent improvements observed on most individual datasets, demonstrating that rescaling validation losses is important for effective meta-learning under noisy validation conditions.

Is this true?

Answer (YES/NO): YES